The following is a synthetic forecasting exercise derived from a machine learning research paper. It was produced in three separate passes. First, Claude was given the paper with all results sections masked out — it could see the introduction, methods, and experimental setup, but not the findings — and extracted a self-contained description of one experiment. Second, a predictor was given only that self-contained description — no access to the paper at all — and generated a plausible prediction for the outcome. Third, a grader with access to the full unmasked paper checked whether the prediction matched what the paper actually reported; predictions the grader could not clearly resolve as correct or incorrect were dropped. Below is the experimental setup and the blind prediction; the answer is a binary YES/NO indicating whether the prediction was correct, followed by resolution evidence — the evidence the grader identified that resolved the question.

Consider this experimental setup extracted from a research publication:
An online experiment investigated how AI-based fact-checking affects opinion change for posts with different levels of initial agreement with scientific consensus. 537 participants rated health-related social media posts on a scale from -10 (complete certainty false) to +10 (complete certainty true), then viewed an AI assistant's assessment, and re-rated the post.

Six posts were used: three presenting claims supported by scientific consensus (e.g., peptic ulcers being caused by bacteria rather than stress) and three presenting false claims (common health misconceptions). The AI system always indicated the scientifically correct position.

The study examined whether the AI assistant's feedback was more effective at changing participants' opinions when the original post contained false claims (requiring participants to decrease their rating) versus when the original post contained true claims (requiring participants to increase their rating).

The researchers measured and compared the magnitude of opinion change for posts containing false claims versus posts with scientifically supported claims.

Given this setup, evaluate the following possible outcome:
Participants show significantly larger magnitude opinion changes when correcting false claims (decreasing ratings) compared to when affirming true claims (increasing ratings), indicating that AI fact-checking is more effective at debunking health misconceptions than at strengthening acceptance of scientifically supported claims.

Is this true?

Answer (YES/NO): YES